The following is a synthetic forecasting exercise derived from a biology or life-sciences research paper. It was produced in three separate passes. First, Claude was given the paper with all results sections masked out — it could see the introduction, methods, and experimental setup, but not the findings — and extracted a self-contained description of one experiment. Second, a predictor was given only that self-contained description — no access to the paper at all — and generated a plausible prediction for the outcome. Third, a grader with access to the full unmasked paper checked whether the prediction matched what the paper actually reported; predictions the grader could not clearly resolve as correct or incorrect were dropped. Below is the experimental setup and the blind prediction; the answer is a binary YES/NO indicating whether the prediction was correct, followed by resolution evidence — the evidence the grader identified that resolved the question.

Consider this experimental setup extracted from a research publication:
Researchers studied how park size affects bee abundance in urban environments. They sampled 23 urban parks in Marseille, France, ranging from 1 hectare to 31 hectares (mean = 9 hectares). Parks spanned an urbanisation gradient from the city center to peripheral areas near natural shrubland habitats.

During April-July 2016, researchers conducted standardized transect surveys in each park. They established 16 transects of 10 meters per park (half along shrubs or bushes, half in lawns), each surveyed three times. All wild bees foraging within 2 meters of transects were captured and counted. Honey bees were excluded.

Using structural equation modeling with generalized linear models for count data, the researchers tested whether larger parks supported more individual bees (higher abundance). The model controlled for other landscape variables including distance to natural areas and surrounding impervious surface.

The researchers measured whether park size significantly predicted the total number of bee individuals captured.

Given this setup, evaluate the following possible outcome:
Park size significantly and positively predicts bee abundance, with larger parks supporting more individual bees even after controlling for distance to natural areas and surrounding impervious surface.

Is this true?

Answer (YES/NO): YES